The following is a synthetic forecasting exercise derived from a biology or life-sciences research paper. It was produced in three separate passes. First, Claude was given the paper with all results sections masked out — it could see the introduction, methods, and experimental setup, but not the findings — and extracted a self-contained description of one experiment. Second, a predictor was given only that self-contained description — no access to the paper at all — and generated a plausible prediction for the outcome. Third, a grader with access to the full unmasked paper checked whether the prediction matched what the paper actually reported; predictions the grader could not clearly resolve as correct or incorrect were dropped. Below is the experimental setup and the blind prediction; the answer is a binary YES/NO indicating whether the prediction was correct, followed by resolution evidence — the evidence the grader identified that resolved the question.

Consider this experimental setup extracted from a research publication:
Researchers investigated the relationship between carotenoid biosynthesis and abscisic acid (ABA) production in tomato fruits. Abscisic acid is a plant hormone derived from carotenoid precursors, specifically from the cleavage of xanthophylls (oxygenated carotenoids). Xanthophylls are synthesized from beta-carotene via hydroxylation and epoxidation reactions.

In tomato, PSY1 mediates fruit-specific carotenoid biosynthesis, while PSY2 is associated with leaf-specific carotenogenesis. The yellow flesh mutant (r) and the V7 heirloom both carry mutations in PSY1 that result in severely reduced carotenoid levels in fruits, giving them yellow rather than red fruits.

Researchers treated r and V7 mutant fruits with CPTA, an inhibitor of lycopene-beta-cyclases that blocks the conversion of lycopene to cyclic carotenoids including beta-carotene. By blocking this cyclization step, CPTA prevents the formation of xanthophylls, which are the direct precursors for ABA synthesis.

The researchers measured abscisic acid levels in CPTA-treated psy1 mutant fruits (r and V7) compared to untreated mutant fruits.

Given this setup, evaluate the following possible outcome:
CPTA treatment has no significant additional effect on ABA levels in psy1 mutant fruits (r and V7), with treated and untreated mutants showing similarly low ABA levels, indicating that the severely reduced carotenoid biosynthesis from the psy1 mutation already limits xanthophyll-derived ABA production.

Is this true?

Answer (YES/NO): NO